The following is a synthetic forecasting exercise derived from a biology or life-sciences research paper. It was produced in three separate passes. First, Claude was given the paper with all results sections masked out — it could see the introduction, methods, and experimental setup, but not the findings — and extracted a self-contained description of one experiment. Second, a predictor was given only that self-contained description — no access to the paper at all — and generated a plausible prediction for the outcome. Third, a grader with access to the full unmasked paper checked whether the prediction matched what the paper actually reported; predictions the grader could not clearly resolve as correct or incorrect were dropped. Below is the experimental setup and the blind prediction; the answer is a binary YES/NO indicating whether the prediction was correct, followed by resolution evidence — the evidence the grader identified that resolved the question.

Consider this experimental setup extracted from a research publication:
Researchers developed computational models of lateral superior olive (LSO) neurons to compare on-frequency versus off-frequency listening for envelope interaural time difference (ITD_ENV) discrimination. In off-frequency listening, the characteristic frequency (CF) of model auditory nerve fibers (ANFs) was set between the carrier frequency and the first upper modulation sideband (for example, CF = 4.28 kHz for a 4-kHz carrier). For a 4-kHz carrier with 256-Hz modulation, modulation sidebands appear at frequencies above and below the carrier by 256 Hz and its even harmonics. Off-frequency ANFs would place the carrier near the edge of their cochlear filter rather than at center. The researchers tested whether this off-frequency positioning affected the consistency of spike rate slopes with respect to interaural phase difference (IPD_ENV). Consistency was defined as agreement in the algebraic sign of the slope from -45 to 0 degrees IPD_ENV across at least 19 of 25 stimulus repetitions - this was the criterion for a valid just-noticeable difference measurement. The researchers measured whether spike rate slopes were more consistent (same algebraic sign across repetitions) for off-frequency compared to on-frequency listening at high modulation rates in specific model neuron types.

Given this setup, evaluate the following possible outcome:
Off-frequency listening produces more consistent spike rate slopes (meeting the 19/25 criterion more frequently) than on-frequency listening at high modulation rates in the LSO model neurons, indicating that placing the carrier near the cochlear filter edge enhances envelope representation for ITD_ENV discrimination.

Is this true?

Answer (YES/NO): YES